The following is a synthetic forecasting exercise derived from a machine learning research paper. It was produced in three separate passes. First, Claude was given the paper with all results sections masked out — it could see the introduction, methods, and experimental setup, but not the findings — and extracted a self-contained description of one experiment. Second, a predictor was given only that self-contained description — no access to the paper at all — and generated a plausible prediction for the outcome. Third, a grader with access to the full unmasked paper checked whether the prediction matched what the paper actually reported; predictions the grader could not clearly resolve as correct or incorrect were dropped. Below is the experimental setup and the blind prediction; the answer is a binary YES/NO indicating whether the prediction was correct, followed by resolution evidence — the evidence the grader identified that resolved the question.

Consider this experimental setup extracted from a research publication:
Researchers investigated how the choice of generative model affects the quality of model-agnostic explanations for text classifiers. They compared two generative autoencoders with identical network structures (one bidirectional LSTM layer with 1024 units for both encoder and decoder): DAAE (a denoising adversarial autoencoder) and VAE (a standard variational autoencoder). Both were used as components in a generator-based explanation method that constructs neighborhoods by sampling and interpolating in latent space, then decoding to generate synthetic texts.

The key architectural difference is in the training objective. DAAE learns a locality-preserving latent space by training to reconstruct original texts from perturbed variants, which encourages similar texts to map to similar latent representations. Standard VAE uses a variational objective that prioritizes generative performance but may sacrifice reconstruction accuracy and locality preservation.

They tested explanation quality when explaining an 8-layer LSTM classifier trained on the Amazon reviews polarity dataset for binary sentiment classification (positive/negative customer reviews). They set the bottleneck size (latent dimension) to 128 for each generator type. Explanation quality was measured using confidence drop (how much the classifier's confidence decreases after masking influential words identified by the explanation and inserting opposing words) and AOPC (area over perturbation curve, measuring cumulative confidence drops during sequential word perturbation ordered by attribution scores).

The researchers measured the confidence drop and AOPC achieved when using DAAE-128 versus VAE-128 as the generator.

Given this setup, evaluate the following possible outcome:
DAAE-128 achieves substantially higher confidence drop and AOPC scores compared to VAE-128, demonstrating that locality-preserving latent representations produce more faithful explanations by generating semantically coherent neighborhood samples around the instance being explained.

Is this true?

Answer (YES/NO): YES